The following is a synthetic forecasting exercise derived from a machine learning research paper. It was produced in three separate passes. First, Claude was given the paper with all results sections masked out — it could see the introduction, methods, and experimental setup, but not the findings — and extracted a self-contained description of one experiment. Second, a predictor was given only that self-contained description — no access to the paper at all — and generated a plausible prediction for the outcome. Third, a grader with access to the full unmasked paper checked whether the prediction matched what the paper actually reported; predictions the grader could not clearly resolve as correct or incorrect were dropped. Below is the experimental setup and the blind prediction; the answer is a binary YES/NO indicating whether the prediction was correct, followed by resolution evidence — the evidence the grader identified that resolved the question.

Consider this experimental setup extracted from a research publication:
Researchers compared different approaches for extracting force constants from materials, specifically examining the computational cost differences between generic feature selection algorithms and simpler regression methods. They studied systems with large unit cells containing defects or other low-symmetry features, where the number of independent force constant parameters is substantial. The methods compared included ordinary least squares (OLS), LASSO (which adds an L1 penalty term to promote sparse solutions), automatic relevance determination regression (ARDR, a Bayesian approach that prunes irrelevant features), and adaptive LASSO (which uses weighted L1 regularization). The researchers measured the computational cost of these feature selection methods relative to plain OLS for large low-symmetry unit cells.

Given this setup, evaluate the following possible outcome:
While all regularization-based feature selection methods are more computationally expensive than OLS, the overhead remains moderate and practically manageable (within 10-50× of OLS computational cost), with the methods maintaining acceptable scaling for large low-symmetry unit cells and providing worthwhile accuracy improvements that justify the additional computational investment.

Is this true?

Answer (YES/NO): NO